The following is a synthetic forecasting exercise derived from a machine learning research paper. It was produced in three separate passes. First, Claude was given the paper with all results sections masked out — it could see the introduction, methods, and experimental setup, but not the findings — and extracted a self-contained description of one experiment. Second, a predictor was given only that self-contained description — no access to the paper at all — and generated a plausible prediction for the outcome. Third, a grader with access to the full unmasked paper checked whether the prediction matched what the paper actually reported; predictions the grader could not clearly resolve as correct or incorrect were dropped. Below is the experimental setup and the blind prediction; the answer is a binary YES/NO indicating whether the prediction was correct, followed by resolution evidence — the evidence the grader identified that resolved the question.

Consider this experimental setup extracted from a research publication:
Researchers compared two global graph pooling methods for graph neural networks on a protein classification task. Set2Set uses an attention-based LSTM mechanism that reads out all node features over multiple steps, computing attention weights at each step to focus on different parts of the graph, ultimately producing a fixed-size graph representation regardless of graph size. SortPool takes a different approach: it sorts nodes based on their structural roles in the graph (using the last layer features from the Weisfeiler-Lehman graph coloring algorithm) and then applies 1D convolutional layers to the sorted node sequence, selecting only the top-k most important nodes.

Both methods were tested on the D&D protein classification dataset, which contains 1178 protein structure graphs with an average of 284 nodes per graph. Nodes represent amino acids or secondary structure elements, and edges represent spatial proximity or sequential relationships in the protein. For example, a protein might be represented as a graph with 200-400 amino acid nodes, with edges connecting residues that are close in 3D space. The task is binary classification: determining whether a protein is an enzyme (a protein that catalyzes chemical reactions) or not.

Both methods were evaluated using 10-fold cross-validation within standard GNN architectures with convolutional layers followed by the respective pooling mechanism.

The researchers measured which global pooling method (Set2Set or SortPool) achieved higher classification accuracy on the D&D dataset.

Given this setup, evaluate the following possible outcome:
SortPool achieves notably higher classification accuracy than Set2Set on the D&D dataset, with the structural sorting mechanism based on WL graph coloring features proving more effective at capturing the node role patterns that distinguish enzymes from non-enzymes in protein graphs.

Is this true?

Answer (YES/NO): YES